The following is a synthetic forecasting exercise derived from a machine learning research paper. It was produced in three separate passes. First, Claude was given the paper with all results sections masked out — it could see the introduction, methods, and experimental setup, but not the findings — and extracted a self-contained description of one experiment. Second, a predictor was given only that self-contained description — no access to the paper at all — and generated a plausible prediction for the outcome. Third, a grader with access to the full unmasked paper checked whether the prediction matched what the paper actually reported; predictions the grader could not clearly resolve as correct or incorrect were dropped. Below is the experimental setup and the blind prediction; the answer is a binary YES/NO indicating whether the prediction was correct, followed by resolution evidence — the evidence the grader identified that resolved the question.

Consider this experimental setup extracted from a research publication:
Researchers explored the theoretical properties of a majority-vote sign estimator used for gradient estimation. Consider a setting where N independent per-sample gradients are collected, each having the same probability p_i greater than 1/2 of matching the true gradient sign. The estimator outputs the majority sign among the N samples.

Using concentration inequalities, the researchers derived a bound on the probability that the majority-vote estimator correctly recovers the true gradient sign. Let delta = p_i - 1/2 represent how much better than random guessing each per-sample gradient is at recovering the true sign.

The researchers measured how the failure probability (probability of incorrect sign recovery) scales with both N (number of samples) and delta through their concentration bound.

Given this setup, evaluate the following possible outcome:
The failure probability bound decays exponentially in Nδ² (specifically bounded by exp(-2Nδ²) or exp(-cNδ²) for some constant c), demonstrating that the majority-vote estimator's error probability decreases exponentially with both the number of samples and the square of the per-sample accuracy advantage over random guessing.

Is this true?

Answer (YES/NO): YES